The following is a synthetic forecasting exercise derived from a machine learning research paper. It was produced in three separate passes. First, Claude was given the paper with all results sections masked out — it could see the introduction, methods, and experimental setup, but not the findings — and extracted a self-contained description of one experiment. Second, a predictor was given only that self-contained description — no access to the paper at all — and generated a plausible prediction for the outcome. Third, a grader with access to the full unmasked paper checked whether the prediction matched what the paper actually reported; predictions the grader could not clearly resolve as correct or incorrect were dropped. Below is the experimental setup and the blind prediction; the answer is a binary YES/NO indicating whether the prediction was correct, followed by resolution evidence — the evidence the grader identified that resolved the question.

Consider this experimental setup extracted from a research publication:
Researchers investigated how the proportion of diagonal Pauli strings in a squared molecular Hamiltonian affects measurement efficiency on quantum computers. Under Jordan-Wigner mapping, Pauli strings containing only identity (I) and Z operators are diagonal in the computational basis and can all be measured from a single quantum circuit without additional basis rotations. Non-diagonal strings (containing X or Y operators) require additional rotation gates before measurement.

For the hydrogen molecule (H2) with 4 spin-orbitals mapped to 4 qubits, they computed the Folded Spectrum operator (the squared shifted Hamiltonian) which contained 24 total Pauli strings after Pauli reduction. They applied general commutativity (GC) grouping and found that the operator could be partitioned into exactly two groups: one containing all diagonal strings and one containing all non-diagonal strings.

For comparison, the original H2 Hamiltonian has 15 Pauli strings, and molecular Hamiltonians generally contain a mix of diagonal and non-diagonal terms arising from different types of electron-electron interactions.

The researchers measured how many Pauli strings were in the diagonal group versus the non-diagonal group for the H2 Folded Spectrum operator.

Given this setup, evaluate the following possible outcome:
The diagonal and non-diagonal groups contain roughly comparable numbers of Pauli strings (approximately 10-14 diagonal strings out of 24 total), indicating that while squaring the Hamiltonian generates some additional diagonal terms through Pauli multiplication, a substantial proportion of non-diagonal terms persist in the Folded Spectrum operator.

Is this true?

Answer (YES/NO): NO